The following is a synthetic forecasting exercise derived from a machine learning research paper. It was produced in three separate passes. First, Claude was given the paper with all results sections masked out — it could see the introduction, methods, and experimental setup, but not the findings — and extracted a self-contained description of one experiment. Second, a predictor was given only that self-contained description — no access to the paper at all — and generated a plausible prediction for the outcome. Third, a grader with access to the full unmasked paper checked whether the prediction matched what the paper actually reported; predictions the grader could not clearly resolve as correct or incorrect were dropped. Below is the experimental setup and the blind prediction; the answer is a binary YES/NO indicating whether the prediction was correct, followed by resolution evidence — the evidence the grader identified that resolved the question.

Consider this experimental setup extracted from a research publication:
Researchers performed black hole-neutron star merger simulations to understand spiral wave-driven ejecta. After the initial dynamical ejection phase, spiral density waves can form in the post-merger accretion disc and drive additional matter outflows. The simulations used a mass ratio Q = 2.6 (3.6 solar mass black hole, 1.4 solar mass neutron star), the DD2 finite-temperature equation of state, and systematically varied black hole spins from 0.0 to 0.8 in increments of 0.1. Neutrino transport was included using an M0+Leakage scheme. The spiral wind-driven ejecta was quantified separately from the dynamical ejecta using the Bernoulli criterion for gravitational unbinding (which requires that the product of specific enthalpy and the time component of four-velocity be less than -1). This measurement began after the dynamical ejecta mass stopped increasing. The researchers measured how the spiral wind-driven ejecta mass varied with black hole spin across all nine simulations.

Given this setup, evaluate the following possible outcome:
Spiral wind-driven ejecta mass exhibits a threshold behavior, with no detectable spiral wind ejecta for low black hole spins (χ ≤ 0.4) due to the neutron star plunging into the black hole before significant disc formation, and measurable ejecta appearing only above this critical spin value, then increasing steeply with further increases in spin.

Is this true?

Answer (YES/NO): NO